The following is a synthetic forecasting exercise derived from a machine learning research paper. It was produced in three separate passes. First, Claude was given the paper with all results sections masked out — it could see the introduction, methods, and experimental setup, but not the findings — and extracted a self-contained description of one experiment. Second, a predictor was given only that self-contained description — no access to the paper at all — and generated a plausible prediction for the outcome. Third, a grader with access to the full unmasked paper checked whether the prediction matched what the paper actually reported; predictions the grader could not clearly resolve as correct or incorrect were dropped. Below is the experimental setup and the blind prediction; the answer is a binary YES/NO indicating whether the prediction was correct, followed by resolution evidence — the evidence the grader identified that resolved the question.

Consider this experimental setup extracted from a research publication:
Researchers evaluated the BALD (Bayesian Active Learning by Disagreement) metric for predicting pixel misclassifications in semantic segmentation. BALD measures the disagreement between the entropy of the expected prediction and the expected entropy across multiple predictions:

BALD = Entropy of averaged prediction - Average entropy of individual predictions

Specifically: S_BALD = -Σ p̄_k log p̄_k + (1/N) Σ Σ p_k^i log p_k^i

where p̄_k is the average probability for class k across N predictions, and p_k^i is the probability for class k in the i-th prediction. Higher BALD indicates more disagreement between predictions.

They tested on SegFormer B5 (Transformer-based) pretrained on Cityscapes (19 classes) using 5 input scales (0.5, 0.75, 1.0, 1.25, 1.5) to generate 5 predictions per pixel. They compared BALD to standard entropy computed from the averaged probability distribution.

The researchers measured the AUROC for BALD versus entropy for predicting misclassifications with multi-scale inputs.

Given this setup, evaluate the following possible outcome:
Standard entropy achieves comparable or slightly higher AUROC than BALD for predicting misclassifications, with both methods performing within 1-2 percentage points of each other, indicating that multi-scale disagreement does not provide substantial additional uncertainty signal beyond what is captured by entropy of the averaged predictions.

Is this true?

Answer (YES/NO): NO